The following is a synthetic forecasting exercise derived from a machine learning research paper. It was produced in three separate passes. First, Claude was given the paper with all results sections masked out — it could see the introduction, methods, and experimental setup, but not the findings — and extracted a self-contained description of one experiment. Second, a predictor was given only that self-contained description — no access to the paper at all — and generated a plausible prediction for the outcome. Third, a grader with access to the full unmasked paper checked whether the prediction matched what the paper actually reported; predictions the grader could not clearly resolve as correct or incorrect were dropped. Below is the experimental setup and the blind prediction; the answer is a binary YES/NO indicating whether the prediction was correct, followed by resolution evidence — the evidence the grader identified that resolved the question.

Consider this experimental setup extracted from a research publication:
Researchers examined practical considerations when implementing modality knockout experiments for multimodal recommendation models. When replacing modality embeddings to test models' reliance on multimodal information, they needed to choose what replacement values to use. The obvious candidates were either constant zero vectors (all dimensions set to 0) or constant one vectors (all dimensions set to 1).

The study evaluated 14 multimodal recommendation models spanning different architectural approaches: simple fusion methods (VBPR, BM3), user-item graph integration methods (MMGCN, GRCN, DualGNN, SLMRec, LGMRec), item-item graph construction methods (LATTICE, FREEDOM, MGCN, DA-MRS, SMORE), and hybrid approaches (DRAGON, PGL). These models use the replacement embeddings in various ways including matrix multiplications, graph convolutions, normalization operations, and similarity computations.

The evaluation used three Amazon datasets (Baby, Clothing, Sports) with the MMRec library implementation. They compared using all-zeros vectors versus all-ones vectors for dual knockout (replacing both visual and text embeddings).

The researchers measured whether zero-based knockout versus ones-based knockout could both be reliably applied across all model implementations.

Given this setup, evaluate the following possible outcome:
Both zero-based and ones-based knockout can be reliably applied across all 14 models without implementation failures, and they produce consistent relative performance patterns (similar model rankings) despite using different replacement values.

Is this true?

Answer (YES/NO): NO